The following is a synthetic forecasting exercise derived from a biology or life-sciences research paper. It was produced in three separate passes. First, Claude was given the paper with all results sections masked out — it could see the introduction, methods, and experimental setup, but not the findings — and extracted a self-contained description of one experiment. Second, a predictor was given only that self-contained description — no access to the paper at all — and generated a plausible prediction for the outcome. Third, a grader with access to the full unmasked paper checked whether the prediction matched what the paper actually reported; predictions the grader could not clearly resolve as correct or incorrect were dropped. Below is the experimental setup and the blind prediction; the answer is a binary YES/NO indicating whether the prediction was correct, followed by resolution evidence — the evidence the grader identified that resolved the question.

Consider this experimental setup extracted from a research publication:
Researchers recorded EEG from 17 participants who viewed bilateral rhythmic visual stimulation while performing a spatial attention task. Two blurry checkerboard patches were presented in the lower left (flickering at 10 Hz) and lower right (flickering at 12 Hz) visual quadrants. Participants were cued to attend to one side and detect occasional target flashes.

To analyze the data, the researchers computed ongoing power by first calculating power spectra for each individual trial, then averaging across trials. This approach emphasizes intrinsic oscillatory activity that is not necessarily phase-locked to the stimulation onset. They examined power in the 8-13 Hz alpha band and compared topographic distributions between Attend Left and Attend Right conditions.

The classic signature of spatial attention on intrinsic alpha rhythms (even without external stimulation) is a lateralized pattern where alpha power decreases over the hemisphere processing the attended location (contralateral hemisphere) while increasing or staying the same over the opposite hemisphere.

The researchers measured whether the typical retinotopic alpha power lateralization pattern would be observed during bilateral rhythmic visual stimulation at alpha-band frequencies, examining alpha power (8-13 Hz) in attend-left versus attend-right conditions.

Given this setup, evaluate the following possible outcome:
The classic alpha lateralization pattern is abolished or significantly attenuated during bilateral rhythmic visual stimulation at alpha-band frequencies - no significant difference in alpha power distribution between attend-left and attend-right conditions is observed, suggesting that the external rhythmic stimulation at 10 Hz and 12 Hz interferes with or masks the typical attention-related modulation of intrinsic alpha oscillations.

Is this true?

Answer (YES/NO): NO